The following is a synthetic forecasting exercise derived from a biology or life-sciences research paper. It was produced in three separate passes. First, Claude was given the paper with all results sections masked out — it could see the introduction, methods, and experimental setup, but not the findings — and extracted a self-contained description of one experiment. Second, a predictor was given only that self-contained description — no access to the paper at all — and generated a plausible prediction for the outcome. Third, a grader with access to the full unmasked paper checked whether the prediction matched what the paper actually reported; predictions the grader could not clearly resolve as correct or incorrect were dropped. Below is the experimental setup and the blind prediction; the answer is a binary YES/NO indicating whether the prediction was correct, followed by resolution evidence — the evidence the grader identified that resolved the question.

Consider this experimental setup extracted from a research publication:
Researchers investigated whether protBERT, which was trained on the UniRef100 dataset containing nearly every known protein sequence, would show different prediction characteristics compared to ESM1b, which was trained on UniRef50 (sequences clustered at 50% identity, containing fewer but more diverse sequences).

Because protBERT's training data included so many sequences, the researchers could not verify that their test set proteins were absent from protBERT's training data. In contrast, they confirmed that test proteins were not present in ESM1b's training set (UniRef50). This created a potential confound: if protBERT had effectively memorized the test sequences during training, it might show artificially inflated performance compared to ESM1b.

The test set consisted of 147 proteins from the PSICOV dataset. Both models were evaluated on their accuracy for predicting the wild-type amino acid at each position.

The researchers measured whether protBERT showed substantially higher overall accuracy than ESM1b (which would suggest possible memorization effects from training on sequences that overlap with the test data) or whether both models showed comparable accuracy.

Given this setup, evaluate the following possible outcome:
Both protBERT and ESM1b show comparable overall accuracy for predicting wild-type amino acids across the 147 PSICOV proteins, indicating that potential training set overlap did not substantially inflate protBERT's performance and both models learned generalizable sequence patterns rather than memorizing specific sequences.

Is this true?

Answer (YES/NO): NO